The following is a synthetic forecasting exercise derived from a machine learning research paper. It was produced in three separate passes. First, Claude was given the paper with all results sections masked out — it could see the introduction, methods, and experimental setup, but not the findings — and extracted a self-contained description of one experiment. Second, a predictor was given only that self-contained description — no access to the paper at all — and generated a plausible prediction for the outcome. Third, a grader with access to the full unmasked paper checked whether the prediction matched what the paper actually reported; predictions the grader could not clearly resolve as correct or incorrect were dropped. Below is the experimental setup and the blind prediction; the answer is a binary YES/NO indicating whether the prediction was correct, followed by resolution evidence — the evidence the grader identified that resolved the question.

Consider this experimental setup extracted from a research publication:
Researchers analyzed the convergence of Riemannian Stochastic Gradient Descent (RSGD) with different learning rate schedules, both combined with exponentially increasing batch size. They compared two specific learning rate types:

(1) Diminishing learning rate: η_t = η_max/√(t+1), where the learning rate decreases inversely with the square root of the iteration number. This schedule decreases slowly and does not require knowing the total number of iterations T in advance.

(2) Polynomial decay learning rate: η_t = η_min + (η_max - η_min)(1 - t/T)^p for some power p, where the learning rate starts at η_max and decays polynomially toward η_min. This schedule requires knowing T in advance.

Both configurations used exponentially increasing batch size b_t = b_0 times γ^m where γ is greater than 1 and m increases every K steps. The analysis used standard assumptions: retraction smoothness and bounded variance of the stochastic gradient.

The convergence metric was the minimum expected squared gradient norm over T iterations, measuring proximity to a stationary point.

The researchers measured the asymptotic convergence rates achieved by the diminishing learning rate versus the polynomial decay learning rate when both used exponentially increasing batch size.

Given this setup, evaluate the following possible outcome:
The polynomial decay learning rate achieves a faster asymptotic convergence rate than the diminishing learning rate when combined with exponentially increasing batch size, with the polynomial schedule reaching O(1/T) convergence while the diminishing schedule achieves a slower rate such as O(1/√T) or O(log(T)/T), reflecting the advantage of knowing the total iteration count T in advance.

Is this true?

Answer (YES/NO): YES